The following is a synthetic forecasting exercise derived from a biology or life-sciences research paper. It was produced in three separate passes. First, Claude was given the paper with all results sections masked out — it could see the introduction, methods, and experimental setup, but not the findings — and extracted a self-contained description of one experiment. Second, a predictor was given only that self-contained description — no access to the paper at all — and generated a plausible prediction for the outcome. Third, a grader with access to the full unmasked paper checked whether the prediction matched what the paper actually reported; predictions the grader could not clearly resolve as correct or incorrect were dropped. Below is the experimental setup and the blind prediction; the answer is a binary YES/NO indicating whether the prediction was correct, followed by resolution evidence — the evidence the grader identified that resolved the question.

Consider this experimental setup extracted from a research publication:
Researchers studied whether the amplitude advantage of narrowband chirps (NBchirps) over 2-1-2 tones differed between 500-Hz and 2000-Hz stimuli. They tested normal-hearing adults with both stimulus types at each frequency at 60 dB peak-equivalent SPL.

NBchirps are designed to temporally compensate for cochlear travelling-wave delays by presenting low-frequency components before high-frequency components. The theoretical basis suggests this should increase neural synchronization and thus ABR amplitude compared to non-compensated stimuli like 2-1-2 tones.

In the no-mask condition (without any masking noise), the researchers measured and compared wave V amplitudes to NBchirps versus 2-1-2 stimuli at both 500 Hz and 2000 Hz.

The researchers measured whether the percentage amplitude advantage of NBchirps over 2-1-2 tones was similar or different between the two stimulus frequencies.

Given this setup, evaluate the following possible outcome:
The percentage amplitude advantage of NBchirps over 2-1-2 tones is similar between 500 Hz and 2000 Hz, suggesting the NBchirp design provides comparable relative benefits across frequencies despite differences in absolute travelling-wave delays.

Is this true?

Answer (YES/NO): NO